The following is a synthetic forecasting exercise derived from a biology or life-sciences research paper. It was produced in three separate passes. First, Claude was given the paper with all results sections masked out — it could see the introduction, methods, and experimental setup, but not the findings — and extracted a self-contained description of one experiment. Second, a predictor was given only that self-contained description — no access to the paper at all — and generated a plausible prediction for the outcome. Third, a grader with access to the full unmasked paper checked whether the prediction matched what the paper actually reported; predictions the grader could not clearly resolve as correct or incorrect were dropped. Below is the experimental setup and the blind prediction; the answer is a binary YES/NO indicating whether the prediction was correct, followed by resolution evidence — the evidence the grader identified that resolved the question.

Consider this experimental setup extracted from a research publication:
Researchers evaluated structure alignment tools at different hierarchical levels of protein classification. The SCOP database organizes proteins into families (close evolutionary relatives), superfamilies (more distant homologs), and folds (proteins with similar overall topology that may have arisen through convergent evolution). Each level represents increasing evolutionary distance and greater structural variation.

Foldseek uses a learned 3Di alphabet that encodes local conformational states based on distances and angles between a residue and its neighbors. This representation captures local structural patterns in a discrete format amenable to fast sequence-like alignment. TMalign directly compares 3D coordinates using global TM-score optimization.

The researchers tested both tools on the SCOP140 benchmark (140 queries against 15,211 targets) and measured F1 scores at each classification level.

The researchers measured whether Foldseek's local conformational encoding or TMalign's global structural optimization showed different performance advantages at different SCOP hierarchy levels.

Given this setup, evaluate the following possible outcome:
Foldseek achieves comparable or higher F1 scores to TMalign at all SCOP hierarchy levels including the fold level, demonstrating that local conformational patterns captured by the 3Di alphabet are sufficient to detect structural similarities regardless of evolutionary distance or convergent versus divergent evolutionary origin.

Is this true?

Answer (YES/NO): NO